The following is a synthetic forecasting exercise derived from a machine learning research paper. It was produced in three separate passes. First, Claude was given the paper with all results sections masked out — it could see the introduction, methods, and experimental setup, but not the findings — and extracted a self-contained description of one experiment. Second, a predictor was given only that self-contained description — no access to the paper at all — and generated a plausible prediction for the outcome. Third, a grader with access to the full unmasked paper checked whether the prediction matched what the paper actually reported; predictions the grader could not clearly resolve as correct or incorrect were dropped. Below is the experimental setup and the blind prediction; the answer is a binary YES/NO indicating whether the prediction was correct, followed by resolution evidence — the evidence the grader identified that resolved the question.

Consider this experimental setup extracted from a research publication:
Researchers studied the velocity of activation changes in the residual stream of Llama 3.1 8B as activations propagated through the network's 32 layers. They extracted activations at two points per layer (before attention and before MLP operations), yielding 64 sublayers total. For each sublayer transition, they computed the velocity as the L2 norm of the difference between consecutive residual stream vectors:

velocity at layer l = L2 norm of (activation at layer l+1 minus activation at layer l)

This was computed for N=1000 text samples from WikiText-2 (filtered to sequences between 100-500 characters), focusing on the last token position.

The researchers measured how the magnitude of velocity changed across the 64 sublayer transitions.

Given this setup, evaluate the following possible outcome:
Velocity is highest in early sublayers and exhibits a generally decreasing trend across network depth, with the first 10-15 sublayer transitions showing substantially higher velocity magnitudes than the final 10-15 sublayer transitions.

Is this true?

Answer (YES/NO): NO